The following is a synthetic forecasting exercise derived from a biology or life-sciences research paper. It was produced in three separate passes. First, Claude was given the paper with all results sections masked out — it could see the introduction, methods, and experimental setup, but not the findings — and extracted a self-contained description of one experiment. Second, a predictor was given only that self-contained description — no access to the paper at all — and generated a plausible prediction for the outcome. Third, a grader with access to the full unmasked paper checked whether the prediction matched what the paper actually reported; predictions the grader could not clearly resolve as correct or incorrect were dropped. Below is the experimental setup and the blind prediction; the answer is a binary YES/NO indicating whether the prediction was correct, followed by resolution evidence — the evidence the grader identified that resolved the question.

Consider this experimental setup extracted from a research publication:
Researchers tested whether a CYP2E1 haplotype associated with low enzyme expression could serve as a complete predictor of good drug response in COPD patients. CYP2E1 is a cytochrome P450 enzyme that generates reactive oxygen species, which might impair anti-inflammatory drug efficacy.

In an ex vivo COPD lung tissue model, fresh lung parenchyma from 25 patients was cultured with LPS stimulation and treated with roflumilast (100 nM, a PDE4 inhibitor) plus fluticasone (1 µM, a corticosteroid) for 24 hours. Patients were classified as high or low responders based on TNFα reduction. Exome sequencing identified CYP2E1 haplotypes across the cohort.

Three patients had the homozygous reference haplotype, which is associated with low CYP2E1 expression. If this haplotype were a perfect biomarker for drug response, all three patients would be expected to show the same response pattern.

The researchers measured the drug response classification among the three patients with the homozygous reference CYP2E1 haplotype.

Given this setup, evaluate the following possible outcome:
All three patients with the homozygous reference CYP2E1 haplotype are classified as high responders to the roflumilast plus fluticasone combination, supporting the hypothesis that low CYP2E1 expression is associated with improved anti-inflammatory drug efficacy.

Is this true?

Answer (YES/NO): YES